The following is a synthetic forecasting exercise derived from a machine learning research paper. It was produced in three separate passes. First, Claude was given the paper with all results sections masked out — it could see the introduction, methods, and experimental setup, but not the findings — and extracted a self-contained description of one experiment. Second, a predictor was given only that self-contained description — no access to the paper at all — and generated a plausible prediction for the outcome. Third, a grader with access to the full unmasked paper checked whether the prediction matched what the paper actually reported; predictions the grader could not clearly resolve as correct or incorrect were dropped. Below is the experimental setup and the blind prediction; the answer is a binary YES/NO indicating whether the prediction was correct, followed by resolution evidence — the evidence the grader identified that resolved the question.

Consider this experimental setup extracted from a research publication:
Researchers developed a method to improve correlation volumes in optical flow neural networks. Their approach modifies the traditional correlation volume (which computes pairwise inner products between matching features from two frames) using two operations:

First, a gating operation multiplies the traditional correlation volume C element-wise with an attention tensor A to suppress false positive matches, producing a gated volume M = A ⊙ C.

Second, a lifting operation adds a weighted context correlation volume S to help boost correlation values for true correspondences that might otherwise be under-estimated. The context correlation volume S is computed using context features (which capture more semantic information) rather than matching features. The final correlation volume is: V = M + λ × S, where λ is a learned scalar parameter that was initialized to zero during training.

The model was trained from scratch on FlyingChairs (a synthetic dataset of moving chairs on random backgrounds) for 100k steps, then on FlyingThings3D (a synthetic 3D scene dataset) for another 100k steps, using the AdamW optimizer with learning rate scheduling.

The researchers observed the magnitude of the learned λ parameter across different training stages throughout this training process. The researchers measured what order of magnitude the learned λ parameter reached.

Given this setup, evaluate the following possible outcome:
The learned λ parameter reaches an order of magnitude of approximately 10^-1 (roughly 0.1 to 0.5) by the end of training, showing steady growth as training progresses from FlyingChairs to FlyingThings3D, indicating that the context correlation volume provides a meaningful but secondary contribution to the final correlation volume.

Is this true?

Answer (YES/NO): NO